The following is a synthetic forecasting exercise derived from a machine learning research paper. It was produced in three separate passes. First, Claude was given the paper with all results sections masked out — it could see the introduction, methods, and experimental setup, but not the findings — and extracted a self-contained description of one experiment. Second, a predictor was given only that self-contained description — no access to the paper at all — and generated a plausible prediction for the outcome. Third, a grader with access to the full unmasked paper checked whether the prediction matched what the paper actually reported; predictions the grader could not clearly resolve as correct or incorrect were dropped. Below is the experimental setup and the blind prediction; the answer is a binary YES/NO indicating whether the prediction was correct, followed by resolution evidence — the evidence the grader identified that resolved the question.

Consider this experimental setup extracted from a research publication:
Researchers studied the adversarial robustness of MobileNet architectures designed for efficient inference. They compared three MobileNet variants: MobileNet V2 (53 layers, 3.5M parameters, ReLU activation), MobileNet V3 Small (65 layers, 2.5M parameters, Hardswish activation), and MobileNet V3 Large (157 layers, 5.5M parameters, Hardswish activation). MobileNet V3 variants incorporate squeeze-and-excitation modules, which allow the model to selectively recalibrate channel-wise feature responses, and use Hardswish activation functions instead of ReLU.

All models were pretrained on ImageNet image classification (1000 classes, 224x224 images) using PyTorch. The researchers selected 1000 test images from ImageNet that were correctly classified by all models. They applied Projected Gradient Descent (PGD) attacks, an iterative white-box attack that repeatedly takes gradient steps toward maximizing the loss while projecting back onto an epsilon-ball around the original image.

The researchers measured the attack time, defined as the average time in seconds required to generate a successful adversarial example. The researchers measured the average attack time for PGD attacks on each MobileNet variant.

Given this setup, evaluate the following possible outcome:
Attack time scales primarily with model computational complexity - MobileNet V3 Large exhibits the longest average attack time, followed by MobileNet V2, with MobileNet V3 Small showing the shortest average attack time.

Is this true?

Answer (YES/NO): NO